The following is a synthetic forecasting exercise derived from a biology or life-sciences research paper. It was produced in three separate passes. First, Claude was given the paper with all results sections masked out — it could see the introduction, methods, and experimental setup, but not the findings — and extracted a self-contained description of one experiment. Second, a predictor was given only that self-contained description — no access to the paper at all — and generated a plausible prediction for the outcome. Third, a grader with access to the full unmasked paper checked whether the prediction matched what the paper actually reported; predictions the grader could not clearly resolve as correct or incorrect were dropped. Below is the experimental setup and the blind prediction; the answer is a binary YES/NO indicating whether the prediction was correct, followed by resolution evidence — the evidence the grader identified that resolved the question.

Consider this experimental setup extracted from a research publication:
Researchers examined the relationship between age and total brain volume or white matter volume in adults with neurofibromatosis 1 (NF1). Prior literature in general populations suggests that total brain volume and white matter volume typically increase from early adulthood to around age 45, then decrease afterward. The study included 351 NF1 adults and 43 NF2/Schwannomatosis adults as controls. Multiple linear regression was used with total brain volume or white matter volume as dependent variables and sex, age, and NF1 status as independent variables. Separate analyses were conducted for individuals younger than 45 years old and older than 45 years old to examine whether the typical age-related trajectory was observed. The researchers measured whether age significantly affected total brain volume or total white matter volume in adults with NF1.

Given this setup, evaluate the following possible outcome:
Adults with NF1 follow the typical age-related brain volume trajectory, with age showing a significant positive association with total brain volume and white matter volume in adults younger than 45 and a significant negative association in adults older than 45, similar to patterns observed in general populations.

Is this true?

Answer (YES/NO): NO